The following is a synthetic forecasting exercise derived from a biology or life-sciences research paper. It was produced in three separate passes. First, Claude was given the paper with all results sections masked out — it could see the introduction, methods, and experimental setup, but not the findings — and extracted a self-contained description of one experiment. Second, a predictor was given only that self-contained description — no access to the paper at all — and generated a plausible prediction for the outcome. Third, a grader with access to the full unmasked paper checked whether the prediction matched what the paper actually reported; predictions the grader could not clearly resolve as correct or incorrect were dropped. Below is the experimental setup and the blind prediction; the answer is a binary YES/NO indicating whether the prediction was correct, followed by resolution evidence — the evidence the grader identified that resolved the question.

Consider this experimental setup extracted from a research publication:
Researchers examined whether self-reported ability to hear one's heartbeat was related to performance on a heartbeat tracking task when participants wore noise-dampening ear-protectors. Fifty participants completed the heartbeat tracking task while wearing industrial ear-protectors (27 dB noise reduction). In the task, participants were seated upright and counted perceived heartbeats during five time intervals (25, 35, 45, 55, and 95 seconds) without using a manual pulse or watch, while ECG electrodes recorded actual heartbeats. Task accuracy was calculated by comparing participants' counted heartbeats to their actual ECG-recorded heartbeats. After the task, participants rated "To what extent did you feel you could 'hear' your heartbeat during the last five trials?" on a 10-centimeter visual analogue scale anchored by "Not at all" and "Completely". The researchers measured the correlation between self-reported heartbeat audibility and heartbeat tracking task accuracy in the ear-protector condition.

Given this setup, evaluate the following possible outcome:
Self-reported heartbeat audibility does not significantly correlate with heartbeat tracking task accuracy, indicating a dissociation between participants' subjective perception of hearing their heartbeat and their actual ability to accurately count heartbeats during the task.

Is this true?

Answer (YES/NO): NO